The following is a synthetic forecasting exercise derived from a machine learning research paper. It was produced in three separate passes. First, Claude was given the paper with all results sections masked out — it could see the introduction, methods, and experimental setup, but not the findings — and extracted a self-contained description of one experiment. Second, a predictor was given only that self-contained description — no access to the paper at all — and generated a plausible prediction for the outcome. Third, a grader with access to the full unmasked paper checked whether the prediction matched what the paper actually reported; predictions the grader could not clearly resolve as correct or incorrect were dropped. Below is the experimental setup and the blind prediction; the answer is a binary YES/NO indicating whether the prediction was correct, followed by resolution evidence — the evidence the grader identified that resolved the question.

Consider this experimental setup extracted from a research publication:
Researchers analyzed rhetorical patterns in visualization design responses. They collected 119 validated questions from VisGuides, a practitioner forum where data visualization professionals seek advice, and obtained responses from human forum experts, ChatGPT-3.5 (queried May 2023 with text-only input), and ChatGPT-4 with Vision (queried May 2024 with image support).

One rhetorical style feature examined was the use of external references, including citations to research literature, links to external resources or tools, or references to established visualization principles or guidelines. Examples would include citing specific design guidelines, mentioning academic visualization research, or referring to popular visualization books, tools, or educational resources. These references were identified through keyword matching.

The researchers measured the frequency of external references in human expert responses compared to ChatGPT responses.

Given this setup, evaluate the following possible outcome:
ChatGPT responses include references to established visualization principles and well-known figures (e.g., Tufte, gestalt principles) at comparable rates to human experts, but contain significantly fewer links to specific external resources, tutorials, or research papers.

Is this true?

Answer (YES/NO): NO